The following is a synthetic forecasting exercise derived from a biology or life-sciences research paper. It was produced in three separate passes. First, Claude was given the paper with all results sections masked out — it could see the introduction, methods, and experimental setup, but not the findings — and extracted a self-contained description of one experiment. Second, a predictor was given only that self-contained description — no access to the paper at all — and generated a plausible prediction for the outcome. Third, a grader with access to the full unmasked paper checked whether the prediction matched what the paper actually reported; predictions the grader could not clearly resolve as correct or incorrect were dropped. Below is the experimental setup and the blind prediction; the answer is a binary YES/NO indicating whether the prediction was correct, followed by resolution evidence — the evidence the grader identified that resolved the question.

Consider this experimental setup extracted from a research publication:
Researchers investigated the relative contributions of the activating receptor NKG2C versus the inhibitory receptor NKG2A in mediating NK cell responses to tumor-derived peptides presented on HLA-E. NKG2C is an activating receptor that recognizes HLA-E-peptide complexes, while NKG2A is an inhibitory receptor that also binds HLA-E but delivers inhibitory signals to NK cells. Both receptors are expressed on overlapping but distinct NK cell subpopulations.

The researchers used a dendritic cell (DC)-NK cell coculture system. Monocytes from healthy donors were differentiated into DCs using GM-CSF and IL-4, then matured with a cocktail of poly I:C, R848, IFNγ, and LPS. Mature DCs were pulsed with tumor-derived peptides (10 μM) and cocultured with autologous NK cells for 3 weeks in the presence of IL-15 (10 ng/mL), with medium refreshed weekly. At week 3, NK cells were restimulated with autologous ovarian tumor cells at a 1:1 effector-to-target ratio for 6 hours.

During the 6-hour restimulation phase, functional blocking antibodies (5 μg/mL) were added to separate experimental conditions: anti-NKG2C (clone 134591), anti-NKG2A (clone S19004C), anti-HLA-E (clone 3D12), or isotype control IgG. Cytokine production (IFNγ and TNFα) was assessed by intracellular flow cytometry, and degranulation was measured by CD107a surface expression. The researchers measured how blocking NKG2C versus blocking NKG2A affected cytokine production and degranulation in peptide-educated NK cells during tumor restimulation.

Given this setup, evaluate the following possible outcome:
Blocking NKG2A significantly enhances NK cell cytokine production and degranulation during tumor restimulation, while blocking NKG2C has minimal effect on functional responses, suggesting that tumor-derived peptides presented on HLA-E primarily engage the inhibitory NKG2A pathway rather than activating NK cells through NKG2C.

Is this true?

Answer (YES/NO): NO